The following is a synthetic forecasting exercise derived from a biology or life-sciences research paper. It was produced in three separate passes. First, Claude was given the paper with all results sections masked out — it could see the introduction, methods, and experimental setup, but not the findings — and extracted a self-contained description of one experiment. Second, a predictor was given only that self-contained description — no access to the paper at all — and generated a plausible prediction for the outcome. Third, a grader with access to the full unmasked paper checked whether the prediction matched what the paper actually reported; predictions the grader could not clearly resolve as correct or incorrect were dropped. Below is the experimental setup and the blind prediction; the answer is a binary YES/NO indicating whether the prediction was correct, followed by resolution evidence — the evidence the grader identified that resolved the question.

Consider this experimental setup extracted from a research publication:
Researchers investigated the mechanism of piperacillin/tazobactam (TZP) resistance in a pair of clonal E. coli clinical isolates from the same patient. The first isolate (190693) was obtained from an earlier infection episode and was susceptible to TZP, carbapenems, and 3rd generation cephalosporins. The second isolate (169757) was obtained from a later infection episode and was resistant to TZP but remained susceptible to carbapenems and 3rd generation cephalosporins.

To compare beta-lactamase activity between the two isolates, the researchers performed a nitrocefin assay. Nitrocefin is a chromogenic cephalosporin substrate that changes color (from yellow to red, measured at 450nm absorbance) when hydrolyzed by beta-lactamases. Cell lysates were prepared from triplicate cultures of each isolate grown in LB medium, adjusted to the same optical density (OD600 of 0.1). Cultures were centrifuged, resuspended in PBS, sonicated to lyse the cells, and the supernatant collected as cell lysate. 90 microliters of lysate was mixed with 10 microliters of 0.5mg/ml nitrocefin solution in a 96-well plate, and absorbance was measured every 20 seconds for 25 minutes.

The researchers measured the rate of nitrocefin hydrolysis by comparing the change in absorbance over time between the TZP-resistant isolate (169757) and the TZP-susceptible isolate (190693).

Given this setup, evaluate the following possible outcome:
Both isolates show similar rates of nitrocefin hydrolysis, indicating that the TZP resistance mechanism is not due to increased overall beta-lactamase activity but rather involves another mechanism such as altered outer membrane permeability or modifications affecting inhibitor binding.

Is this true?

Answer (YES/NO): NO